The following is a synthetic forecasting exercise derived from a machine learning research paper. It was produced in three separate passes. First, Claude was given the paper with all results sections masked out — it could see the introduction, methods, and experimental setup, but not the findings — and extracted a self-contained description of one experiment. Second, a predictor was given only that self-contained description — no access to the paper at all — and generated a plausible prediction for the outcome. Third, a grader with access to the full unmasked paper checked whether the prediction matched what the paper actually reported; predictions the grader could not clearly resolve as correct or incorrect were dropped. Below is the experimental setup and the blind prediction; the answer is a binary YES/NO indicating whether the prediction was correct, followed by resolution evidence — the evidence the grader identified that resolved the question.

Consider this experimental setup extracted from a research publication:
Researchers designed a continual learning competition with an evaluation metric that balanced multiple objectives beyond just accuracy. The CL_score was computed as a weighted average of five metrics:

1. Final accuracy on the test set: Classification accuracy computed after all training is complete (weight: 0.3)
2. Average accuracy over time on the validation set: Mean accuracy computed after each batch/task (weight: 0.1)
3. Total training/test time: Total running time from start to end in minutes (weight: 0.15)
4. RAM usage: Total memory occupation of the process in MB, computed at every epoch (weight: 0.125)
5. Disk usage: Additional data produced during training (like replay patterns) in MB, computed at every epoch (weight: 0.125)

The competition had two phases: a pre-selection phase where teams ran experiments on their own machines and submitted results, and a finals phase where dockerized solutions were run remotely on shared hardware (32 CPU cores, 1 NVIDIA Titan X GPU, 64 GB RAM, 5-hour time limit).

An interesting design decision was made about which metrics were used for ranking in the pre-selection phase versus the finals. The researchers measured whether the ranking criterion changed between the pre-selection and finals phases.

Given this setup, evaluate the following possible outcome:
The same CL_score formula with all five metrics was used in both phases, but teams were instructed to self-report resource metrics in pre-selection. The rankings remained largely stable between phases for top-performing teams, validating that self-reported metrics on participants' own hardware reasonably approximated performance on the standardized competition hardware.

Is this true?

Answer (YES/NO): NO